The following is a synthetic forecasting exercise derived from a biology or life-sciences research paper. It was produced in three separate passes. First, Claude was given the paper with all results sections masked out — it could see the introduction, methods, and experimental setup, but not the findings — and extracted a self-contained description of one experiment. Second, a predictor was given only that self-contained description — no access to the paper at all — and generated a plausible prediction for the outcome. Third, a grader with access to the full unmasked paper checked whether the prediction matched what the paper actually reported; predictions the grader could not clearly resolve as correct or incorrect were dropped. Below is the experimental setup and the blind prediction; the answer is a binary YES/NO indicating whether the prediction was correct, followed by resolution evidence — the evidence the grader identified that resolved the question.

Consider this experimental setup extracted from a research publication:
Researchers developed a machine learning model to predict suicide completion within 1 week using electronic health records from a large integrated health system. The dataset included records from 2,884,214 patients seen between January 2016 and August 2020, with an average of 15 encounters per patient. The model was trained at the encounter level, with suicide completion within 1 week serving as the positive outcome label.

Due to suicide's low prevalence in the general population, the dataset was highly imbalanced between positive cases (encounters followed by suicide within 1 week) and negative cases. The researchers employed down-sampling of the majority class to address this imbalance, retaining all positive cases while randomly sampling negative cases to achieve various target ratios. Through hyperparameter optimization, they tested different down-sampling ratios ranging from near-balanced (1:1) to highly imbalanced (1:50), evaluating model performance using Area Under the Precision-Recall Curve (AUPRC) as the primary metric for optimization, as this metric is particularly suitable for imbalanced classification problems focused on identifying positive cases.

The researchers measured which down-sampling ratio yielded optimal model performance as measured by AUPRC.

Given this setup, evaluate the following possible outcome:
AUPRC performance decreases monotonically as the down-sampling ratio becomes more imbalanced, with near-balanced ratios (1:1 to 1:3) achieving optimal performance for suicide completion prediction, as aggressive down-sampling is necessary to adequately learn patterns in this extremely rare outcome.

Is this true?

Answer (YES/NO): NO